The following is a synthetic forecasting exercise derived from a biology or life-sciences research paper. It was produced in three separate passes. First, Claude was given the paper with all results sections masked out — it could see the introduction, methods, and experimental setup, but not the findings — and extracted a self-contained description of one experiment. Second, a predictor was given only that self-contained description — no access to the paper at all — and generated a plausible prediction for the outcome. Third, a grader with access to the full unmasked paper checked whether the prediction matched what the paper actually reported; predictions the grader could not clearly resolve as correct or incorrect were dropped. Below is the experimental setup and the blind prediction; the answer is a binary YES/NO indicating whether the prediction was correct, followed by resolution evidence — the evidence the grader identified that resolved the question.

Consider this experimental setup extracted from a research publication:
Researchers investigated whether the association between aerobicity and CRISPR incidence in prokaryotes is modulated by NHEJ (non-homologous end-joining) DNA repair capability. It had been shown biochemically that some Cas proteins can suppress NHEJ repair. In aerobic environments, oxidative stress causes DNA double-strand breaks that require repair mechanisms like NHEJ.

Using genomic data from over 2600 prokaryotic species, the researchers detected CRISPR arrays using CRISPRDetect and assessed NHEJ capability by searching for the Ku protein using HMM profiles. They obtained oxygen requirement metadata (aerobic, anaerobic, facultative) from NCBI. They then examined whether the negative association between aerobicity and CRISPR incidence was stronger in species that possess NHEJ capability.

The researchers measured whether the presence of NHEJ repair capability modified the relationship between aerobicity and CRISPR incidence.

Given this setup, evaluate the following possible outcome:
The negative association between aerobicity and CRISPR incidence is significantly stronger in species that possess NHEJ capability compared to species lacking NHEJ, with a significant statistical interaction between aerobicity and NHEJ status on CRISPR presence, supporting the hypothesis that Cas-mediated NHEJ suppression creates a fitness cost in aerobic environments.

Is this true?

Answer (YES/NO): YES